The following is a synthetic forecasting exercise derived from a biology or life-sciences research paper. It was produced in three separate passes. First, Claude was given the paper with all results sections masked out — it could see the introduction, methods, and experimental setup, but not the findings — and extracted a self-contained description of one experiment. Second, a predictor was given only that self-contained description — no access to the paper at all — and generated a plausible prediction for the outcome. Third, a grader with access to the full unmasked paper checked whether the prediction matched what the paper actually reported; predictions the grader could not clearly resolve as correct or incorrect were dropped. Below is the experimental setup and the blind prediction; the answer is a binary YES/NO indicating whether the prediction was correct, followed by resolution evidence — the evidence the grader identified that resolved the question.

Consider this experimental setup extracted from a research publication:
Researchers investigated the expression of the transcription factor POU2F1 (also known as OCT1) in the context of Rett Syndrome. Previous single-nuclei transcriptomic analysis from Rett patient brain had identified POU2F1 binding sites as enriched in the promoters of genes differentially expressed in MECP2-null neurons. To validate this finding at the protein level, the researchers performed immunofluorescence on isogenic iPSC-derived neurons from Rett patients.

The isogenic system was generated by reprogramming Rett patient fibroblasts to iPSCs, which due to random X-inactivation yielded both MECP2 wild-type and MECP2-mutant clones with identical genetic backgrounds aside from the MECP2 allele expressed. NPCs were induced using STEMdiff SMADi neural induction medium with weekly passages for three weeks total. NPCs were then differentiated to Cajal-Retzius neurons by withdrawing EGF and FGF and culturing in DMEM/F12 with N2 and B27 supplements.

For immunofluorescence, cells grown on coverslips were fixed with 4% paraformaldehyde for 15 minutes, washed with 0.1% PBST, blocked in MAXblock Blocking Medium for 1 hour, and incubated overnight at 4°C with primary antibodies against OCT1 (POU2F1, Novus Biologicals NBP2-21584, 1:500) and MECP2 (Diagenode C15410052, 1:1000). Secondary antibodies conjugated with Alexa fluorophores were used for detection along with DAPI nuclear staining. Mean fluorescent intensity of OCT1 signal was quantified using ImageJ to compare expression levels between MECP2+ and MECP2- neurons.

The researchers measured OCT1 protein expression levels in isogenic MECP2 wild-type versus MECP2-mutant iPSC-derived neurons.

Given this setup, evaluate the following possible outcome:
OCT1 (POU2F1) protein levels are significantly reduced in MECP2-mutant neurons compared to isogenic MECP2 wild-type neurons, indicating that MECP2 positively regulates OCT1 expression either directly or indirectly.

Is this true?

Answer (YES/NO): NO